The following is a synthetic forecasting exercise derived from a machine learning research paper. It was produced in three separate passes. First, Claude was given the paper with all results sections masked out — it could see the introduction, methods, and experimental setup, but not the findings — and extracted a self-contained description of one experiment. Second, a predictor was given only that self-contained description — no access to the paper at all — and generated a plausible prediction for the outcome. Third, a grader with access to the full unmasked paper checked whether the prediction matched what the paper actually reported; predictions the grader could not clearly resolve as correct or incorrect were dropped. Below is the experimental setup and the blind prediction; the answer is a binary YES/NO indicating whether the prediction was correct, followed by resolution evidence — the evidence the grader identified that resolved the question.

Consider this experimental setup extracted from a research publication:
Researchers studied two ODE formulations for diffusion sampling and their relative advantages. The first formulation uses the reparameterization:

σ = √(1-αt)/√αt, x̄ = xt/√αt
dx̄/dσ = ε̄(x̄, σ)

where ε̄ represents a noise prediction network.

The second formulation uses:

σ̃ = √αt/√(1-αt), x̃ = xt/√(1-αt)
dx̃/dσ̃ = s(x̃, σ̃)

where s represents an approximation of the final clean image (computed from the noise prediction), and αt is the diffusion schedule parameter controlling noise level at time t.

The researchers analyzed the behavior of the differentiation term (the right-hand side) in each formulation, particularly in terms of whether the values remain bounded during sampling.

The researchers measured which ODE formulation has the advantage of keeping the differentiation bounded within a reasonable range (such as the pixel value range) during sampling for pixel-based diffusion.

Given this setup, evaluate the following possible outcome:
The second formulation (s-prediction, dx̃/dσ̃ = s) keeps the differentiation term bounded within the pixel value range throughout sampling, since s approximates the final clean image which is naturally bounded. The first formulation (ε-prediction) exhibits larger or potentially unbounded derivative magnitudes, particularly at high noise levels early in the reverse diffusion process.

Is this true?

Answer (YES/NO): YES